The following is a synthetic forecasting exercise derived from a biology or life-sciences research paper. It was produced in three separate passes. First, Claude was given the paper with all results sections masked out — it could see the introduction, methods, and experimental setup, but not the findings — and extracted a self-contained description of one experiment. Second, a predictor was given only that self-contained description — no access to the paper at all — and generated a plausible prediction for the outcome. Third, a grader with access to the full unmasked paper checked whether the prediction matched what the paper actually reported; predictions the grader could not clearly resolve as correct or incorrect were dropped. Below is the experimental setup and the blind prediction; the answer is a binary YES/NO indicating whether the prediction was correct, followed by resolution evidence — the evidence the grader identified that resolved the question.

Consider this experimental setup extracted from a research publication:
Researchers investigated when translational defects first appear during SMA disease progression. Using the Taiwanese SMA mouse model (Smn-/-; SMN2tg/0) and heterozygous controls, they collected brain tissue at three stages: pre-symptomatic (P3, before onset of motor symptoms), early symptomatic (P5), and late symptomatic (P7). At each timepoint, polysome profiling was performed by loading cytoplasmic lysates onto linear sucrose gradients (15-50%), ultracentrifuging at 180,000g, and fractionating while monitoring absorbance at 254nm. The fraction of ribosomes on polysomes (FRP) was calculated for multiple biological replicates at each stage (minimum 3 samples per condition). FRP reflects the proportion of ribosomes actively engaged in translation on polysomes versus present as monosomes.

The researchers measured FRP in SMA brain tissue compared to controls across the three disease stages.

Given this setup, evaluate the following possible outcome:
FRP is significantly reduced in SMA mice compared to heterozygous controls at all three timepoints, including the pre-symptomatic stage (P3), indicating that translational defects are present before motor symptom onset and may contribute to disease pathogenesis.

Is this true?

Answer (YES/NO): NO